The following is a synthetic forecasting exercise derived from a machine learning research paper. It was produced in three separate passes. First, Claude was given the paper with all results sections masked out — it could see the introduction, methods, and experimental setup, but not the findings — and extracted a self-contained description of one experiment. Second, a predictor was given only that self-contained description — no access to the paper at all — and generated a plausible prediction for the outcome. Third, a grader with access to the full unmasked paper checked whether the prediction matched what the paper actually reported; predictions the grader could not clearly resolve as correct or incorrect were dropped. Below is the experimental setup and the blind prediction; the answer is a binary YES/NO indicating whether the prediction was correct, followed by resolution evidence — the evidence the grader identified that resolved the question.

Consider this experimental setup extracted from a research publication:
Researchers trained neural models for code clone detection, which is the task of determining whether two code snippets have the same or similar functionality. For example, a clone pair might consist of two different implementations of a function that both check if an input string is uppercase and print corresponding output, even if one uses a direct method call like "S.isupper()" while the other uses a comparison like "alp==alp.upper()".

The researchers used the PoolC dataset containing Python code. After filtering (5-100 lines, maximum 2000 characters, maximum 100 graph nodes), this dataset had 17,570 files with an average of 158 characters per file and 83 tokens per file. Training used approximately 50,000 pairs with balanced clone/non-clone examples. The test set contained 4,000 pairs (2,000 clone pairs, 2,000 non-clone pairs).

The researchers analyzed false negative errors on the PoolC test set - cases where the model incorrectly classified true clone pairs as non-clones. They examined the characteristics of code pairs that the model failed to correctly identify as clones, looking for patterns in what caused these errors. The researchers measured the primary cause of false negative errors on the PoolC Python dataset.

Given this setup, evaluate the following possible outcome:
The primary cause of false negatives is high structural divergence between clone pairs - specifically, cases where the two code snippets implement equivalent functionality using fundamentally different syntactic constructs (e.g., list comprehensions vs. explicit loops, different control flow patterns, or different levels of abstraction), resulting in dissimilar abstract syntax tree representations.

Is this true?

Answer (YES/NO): NO